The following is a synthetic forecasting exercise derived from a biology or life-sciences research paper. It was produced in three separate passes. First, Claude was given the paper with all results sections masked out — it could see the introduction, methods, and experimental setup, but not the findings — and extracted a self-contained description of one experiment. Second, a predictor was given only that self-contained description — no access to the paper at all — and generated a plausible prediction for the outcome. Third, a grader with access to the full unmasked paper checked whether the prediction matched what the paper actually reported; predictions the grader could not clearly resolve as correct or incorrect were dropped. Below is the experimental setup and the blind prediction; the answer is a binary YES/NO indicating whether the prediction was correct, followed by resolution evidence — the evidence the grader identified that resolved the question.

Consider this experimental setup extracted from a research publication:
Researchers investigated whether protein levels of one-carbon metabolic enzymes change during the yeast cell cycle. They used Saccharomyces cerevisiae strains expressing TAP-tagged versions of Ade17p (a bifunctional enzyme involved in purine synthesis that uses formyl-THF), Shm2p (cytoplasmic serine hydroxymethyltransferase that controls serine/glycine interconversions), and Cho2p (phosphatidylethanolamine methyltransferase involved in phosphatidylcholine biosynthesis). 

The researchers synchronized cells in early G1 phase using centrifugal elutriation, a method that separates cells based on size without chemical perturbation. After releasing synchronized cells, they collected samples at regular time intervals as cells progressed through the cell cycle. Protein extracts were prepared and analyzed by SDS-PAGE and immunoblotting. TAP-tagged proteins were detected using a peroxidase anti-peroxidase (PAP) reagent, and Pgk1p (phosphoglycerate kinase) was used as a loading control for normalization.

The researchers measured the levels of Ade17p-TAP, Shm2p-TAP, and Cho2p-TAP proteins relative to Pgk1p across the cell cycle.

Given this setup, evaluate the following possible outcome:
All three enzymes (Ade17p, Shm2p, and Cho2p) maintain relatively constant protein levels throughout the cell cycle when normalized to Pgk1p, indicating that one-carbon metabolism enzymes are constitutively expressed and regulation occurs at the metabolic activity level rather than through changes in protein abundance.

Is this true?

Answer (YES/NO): NO